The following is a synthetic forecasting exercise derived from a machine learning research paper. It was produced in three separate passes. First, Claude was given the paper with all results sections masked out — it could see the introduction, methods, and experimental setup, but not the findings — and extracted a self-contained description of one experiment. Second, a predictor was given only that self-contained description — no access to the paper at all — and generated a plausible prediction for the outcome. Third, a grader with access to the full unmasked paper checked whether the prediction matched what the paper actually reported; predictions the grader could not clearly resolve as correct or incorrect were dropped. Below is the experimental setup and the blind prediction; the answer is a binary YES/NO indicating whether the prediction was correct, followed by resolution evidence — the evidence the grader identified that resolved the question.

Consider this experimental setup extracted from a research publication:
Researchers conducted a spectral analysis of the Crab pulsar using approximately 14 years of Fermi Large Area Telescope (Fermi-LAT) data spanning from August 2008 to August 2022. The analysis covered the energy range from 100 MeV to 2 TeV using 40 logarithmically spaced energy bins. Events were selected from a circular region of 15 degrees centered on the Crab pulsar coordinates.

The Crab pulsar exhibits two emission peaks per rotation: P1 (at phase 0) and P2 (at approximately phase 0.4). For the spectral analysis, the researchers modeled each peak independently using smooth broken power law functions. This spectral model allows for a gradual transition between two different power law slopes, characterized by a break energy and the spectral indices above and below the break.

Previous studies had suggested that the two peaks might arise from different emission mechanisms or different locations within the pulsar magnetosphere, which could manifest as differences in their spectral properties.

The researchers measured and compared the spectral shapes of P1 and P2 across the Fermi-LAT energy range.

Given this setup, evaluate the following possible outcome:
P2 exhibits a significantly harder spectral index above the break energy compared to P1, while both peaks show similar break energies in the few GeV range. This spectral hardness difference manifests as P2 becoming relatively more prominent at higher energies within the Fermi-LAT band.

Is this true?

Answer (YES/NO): YES